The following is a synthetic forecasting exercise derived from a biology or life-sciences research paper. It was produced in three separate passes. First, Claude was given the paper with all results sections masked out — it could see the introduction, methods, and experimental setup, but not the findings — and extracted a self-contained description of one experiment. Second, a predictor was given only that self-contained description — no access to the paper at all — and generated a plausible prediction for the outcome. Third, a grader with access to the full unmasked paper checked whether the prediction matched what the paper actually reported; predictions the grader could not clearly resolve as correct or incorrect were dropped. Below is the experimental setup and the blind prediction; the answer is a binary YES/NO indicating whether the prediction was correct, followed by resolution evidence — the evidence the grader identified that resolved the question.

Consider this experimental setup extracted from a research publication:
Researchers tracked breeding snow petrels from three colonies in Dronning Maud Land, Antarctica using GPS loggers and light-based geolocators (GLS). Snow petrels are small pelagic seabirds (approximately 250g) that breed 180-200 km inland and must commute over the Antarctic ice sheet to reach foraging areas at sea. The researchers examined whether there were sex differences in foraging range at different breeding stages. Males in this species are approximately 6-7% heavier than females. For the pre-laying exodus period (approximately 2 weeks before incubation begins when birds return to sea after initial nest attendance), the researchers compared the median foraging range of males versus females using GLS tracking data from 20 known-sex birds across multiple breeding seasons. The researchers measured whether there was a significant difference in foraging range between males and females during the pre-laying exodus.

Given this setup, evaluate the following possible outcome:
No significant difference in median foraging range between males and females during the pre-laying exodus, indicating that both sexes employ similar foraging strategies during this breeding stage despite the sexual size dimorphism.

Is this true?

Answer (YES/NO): NO